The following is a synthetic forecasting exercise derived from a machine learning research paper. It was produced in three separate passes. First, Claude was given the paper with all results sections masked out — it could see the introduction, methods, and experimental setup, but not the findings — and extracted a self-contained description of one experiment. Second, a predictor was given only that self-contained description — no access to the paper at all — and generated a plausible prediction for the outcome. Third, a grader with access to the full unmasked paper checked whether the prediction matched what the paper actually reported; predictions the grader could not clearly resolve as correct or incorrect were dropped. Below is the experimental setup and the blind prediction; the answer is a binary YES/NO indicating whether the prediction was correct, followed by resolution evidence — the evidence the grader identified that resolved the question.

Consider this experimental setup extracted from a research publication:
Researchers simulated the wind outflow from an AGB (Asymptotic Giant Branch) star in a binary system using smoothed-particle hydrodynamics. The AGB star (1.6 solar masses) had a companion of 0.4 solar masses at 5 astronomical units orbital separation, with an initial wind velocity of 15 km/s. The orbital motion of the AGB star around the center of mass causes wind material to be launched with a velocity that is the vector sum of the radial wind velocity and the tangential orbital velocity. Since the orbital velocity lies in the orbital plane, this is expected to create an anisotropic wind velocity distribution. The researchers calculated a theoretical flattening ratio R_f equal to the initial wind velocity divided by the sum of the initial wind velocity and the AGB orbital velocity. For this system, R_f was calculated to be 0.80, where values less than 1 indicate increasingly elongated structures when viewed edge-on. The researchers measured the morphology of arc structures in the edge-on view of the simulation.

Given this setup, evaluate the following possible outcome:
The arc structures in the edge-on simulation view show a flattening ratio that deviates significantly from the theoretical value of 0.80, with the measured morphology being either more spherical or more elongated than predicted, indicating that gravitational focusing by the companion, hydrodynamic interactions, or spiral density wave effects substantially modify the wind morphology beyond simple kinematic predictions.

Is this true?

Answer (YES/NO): NO